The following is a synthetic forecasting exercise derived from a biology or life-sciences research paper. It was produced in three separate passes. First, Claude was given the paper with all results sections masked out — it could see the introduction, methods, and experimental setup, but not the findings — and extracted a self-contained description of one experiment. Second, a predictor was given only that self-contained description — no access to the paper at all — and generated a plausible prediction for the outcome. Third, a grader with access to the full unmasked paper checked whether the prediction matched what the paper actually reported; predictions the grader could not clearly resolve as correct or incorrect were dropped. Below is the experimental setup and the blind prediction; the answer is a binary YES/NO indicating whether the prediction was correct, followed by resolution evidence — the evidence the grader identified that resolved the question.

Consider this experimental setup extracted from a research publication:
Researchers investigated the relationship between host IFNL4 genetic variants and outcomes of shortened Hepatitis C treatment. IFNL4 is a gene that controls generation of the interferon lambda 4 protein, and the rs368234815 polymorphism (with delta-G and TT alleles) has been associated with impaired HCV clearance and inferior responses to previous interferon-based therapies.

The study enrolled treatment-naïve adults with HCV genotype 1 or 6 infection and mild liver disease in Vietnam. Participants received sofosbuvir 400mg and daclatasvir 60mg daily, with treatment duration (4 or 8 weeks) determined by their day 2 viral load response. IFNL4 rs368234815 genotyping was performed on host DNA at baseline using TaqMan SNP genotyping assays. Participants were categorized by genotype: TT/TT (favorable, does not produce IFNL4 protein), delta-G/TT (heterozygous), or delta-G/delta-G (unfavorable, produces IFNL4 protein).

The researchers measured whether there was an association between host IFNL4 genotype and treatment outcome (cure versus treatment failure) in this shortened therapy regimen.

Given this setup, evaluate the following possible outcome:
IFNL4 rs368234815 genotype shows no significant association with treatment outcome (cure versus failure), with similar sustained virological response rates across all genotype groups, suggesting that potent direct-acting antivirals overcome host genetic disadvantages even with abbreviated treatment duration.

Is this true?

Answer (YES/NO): YES